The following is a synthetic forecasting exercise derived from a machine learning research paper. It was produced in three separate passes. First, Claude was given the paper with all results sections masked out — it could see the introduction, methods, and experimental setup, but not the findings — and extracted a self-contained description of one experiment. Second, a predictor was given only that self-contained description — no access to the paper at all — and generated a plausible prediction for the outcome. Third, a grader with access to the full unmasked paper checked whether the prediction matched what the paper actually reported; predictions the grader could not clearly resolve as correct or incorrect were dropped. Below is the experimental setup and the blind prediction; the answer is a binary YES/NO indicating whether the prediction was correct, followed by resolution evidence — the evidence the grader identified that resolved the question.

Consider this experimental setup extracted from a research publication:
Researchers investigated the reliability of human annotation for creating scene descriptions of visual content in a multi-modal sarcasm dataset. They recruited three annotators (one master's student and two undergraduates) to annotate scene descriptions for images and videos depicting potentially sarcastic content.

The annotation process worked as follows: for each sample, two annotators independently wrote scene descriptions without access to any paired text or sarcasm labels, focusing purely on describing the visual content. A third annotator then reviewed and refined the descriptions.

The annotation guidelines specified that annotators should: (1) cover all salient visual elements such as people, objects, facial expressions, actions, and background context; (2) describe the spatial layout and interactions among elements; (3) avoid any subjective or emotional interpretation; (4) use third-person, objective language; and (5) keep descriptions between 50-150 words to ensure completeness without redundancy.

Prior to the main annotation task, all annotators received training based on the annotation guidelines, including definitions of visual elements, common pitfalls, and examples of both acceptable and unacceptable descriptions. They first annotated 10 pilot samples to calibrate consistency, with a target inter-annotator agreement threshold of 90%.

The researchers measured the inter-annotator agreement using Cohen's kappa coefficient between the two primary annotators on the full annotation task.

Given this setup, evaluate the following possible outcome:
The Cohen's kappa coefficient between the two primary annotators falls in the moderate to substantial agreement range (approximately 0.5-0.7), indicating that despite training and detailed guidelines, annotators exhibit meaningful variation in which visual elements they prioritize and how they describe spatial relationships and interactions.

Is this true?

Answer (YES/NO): NO